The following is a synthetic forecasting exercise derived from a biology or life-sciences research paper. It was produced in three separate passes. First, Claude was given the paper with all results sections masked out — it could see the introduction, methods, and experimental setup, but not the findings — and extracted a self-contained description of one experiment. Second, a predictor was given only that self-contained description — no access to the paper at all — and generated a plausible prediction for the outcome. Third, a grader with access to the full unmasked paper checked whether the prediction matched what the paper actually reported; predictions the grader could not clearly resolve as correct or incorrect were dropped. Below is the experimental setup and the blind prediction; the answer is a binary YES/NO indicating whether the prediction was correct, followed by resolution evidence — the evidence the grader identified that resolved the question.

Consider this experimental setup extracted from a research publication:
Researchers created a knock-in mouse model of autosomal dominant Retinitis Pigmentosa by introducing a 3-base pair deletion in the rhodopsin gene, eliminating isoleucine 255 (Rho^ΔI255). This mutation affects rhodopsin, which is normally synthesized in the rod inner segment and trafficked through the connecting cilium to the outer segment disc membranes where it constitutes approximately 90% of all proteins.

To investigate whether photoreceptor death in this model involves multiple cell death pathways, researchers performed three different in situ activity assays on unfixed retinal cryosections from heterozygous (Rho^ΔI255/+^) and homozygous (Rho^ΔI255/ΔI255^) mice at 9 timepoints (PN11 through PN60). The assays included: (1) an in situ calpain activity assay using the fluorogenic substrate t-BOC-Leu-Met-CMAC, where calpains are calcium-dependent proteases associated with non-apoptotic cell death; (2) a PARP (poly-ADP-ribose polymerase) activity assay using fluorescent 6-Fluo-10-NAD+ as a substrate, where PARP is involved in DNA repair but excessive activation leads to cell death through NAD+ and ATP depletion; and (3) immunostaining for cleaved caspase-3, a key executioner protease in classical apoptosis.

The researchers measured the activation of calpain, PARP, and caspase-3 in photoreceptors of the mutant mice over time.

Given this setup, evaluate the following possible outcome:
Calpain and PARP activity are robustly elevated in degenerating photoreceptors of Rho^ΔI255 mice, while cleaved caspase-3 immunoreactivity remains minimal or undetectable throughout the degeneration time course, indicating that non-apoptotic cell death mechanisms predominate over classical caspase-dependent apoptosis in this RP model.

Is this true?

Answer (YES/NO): NO